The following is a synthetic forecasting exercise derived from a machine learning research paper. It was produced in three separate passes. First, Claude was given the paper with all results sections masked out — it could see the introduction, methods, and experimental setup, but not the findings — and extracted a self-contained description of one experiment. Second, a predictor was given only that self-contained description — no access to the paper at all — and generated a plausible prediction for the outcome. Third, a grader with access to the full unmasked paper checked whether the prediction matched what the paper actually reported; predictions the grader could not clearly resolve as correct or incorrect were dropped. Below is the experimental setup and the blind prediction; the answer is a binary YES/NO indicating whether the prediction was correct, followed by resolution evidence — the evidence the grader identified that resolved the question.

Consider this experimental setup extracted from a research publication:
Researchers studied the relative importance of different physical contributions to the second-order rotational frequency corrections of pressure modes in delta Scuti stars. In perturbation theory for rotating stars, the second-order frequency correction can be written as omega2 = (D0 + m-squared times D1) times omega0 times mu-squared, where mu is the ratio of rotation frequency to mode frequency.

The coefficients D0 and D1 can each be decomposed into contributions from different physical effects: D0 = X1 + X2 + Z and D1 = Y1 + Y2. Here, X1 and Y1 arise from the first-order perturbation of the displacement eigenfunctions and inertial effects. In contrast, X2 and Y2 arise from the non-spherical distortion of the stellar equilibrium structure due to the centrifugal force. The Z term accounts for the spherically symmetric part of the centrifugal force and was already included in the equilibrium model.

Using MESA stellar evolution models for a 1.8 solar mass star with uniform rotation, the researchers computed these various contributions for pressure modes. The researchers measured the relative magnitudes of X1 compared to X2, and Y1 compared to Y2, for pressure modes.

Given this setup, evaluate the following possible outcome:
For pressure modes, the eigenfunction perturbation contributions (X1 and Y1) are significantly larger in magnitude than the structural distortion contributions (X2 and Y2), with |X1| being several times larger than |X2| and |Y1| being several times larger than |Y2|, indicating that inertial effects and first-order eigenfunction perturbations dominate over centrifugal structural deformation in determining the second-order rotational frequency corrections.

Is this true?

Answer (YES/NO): NO